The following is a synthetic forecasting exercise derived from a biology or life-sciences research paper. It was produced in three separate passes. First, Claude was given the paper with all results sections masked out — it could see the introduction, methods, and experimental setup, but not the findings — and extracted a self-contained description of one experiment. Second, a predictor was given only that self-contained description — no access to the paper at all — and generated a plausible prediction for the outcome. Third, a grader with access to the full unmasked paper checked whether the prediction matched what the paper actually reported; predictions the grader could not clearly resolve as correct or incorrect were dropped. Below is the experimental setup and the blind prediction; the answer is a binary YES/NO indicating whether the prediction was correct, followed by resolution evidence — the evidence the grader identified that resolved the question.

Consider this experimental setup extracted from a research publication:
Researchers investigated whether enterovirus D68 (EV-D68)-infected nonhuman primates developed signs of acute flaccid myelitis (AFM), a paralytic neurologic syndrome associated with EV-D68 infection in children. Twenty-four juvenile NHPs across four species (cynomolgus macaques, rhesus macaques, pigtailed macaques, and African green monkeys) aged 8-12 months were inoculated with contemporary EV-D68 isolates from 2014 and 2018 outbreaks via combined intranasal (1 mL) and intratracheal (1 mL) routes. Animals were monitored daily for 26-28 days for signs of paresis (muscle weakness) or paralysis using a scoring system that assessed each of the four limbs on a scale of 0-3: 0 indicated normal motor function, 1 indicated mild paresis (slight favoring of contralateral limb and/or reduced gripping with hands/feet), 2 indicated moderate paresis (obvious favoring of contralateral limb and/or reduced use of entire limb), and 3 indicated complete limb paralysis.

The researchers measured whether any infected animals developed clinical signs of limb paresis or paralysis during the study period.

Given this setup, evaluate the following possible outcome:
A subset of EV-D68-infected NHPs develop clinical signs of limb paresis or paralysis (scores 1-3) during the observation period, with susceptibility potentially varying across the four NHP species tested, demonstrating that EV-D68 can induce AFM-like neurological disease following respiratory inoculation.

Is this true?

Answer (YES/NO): NO